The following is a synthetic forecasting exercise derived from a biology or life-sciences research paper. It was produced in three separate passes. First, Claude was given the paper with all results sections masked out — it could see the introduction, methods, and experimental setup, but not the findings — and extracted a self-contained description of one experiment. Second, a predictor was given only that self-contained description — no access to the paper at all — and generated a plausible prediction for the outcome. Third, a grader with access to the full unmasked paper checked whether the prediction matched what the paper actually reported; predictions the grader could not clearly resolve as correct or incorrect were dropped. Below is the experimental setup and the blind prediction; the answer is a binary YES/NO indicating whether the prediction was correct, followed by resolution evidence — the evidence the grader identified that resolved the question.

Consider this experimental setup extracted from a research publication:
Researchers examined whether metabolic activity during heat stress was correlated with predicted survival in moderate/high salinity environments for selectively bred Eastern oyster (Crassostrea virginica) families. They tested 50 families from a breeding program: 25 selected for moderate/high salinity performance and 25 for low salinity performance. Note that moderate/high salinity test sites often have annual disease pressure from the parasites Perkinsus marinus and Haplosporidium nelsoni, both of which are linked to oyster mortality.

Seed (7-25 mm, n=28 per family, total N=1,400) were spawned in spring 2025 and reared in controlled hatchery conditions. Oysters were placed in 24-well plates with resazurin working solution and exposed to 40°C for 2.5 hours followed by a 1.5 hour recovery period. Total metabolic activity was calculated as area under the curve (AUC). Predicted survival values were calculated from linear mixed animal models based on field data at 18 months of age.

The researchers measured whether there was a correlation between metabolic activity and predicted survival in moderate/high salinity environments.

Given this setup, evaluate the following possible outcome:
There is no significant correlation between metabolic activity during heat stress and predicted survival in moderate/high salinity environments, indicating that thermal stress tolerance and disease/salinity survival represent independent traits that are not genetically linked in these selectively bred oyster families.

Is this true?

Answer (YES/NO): YES